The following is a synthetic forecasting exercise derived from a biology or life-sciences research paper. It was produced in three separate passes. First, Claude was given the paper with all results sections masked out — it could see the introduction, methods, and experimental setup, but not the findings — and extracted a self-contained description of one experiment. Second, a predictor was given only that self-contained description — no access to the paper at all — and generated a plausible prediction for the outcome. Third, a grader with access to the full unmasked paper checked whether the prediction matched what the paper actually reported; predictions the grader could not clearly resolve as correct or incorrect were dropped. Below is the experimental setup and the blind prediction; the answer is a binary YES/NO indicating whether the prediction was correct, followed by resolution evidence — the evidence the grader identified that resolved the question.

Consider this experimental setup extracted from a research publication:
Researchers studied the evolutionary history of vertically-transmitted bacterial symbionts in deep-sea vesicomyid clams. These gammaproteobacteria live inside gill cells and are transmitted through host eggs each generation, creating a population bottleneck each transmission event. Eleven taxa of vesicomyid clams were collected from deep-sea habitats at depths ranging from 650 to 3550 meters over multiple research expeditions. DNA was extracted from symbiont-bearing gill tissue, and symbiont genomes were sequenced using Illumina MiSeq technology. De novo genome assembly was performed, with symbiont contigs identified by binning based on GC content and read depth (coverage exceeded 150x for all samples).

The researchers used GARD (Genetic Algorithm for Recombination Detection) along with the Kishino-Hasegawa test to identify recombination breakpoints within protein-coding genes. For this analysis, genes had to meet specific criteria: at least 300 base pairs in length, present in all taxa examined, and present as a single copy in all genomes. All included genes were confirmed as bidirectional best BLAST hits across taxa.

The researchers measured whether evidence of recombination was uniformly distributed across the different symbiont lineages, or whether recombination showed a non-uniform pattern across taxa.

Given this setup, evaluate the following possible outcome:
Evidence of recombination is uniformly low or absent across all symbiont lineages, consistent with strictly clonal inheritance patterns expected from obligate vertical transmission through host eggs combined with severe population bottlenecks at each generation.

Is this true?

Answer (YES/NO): NO